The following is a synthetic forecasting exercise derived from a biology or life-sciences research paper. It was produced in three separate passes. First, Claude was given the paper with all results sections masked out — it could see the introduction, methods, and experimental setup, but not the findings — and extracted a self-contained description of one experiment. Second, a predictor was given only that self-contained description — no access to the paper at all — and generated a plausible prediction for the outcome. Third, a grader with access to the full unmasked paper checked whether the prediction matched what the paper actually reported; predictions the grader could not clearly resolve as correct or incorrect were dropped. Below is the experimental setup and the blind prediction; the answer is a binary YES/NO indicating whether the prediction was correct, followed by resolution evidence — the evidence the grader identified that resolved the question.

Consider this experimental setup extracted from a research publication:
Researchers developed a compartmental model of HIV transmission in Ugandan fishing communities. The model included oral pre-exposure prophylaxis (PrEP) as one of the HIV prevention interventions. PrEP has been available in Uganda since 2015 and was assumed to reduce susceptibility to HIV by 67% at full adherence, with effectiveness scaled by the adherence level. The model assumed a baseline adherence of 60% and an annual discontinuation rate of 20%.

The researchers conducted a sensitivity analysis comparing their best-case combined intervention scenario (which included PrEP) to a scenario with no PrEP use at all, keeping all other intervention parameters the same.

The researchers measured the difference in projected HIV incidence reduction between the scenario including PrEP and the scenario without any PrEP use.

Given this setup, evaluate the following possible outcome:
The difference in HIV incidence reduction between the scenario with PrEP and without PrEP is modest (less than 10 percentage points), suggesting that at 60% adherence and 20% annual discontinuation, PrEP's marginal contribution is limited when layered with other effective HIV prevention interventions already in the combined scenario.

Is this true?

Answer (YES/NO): NO